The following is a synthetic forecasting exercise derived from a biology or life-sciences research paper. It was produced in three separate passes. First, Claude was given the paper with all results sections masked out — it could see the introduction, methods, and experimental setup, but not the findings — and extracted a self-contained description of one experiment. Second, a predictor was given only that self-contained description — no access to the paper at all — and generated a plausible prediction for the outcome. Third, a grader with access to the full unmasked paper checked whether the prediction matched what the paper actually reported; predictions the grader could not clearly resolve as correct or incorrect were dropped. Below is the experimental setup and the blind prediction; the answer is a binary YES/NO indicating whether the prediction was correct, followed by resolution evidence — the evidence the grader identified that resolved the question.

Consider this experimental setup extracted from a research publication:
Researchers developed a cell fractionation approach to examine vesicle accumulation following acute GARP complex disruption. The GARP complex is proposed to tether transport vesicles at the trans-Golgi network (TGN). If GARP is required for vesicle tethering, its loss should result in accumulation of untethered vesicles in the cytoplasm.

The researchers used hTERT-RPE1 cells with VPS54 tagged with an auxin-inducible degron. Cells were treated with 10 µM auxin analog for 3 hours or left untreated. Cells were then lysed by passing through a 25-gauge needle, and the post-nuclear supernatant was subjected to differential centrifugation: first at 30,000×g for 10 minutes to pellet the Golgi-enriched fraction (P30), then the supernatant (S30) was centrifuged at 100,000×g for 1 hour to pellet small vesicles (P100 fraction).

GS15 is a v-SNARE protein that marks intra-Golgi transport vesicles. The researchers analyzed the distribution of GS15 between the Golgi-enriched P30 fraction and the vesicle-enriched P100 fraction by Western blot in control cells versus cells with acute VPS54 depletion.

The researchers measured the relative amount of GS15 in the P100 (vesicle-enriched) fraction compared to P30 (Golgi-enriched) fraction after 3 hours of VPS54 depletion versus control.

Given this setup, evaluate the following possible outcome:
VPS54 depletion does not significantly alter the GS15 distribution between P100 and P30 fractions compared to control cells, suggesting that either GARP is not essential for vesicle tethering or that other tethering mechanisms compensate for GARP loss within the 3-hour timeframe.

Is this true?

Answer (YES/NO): NO